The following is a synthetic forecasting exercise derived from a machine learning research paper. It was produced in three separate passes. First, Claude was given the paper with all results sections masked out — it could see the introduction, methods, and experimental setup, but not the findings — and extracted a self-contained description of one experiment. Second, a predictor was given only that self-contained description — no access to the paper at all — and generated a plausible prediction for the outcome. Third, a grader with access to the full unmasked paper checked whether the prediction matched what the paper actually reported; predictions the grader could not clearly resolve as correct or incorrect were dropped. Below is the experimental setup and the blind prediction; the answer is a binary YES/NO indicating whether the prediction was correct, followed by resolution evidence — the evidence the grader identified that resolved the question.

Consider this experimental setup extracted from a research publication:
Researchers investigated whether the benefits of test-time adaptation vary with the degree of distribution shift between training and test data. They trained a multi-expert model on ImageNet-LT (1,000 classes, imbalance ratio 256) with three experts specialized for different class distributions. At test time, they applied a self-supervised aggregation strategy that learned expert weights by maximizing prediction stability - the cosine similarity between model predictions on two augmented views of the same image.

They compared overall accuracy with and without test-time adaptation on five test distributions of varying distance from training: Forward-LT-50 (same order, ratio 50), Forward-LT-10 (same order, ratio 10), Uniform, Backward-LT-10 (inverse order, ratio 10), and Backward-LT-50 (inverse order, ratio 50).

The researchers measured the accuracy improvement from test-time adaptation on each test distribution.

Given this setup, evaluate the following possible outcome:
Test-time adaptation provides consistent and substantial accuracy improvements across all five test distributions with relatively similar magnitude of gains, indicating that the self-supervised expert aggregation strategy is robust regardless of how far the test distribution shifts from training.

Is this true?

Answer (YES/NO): NO